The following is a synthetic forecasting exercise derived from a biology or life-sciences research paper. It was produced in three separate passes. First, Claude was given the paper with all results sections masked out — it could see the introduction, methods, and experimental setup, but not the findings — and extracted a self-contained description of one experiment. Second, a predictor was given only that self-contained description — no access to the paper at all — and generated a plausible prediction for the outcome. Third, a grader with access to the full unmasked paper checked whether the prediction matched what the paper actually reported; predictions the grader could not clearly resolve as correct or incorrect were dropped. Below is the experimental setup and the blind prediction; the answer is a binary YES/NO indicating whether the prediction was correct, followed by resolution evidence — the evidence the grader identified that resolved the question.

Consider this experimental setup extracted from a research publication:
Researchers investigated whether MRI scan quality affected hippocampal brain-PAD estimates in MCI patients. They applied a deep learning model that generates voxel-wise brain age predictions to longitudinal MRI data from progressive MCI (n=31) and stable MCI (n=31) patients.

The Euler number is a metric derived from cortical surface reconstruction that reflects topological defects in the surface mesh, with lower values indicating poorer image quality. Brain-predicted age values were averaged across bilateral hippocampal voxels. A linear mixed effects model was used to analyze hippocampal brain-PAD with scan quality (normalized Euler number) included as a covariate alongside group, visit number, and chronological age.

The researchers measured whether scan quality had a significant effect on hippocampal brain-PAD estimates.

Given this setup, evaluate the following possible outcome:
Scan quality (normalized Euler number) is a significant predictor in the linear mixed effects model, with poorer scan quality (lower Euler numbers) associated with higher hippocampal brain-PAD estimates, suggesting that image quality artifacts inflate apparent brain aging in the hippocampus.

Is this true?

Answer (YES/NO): NO